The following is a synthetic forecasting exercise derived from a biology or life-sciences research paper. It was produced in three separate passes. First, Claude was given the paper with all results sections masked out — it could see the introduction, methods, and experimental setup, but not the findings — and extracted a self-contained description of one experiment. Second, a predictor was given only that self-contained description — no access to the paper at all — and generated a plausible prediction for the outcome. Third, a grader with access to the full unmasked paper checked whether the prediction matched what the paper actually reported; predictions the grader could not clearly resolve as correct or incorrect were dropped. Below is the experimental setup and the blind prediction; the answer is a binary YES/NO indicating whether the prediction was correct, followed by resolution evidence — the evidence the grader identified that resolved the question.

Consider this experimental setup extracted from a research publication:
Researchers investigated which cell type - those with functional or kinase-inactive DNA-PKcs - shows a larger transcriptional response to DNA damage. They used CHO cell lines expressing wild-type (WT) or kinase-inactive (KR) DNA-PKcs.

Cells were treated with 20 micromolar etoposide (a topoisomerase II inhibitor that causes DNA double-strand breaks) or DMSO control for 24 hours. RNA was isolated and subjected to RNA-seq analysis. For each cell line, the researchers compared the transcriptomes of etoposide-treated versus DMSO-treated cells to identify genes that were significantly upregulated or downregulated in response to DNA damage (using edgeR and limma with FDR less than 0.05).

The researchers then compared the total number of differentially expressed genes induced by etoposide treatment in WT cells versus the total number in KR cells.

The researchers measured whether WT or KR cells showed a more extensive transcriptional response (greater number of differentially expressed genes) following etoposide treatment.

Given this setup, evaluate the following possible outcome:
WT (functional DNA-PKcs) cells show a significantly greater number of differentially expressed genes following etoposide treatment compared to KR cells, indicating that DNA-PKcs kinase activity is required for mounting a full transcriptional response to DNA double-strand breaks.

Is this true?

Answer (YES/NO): NO